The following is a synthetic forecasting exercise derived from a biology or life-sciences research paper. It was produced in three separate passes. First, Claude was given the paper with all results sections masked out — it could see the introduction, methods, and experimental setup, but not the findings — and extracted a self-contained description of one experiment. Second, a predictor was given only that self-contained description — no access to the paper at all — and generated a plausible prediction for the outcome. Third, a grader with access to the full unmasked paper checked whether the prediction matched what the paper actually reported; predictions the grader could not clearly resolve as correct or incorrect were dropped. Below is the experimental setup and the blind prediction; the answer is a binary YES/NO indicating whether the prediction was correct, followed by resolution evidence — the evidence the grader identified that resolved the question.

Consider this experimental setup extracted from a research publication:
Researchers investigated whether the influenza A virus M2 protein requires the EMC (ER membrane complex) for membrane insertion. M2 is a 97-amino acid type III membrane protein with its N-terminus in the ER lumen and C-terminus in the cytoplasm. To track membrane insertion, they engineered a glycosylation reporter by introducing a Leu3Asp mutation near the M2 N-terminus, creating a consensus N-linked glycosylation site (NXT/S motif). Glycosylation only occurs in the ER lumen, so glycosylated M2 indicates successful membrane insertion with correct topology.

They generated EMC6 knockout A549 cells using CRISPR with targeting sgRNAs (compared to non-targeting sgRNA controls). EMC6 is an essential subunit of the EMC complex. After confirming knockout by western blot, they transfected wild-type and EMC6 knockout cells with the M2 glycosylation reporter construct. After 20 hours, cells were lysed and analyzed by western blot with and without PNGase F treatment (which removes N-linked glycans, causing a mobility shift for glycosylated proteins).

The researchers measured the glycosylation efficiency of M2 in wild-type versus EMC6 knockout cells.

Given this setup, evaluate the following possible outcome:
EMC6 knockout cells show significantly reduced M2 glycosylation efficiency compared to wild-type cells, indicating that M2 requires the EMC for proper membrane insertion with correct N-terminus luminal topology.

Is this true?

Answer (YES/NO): YES